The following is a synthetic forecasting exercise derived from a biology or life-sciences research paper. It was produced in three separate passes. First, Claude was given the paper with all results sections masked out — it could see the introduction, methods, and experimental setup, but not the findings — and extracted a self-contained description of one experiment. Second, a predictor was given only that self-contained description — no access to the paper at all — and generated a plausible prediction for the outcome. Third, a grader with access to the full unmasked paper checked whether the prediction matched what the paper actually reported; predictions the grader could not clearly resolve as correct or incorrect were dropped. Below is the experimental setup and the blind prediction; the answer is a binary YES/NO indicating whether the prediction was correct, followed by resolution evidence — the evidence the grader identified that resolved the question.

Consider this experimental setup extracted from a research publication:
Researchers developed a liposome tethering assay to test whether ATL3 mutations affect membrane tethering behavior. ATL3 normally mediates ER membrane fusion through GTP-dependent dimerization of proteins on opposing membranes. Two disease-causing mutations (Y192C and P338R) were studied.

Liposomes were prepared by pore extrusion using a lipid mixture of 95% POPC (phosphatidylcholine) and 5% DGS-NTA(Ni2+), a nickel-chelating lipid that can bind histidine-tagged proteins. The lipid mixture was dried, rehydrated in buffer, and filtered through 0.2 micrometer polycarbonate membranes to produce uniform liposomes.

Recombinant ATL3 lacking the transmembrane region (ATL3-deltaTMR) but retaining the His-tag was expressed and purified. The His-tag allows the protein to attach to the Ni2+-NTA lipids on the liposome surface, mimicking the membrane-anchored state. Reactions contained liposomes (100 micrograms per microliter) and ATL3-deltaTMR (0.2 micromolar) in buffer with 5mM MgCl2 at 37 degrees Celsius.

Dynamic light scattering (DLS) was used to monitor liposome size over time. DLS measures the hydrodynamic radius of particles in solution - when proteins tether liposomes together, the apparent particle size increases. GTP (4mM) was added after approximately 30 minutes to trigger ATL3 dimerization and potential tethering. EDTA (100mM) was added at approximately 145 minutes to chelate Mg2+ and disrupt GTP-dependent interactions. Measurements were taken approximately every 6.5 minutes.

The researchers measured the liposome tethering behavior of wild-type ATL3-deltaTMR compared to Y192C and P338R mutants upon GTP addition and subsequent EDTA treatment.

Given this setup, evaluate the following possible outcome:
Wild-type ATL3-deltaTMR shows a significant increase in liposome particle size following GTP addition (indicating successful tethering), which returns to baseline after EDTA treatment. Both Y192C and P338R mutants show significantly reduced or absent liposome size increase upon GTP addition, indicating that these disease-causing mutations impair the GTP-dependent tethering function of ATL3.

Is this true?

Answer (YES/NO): NO